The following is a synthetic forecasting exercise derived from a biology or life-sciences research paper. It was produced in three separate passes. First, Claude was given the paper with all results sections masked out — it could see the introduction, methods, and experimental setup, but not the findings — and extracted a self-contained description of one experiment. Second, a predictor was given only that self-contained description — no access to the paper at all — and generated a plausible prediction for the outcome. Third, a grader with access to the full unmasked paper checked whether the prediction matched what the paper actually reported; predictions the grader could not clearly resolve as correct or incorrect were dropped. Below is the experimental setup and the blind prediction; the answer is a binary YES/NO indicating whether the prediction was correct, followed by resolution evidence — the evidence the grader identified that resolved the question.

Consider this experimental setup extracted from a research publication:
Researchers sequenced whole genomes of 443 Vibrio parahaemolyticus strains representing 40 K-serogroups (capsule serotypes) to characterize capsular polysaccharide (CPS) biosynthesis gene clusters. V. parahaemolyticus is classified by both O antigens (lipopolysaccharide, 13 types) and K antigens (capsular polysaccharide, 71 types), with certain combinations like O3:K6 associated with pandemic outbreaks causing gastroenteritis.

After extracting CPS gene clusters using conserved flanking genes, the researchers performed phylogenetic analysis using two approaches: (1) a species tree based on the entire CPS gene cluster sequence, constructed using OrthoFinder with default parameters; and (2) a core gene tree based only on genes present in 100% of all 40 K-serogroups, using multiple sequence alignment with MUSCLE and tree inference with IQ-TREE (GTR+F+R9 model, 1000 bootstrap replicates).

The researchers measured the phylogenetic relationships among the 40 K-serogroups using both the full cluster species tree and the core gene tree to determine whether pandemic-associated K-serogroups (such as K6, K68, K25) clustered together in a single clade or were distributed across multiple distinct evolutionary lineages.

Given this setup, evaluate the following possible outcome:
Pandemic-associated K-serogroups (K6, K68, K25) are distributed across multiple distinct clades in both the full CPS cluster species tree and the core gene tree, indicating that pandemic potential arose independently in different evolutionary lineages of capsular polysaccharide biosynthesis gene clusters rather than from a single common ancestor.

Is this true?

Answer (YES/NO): YES